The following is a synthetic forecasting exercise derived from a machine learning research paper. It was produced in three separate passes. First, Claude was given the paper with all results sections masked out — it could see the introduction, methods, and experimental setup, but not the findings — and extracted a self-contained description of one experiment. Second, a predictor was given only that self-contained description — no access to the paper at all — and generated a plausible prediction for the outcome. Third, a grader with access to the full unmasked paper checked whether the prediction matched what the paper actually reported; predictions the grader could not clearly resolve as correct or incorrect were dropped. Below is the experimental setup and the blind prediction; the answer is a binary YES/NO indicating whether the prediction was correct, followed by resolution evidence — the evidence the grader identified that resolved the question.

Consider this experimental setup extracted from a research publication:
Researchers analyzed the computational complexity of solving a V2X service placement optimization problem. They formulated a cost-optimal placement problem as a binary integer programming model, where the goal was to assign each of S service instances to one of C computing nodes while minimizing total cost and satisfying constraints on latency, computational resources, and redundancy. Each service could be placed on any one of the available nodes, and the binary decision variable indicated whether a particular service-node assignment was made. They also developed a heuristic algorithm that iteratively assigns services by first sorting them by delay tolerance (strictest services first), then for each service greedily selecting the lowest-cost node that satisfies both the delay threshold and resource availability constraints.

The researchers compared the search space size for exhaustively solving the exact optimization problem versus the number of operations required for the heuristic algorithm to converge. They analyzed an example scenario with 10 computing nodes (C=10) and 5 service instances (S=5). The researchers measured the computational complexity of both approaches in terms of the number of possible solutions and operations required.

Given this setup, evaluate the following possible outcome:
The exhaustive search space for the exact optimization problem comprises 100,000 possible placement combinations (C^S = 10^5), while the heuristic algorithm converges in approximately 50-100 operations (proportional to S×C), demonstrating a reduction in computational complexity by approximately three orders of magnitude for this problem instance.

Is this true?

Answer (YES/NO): NO